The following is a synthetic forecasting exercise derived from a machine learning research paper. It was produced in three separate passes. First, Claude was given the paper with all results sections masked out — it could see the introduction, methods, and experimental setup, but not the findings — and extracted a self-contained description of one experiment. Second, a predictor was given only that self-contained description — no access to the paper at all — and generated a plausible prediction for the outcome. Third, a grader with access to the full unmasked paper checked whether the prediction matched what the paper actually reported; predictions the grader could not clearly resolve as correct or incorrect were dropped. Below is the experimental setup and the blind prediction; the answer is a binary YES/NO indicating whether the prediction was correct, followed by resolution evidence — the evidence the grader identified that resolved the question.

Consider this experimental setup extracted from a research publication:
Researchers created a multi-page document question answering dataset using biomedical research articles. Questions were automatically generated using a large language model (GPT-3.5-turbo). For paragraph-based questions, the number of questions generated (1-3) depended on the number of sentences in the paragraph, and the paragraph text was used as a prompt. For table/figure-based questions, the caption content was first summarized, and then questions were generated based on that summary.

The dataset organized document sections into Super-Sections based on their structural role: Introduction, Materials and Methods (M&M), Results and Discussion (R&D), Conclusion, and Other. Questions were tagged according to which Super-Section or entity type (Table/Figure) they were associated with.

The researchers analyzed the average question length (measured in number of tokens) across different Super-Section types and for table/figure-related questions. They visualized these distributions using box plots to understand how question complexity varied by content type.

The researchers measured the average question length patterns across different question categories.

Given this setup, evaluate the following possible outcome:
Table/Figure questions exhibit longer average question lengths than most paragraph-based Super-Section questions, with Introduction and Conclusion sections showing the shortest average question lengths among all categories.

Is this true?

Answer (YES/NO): NO